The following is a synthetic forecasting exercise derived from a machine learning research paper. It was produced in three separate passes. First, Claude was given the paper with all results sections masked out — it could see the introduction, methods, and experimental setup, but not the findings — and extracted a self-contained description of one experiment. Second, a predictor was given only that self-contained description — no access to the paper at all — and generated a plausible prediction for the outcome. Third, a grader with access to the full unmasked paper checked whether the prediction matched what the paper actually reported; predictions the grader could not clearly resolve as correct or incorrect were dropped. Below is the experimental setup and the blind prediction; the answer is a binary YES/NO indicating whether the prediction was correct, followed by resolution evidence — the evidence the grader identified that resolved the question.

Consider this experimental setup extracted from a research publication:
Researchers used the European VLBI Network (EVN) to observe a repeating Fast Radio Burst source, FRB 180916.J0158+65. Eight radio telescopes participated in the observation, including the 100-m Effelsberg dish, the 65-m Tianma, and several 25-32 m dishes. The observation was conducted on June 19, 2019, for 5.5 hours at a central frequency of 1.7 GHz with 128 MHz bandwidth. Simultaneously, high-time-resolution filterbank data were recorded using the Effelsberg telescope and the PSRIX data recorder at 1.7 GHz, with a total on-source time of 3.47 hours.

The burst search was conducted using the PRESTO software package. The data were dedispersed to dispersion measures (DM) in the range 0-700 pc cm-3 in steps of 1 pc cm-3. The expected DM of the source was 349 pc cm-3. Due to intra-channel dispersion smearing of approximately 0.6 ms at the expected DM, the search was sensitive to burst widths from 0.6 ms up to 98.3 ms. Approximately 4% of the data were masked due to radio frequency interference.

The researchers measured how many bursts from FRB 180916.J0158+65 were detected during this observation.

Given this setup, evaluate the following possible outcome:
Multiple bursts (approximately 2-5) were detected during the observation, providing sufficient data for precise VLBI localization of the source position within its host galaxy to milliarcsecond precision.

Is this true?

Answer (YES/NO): YES